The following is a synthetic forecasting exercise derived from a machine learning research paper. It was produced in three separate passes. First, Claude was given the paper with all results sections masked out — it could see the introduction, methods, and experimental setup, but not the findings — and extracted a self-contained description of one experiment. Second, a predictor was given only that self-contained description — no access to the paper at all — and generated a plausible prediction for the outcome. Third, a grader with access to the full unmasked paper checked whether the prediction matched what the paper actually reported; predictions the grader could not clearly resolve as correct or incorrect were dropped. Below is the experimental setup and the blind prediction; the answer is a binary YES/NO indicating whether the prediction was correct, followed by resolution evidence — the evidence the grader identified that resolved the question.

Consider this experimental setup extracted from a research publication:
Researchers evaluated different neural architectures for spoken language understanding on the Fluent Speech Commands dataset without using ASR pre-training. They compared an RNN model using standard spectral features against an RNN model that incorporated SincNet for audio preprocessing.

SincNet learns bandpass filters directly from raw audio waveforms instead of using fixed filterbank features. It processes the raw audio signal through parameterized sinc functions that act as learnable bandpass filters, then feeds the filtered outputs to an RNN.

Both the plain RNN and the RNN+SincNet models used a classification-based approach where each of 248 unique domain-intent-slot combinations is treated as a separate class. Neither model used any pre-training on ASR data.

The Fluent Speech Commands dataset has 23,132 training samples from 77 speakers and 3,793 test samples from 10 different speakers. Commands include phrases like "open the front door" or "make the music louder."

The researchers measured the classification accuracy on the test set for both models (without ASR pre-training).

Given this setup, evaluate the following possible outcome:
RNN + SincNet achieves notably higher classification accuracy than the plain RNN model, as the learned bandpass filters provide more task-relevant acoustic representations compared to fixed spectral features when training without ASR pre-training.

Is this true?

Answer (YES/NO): NO